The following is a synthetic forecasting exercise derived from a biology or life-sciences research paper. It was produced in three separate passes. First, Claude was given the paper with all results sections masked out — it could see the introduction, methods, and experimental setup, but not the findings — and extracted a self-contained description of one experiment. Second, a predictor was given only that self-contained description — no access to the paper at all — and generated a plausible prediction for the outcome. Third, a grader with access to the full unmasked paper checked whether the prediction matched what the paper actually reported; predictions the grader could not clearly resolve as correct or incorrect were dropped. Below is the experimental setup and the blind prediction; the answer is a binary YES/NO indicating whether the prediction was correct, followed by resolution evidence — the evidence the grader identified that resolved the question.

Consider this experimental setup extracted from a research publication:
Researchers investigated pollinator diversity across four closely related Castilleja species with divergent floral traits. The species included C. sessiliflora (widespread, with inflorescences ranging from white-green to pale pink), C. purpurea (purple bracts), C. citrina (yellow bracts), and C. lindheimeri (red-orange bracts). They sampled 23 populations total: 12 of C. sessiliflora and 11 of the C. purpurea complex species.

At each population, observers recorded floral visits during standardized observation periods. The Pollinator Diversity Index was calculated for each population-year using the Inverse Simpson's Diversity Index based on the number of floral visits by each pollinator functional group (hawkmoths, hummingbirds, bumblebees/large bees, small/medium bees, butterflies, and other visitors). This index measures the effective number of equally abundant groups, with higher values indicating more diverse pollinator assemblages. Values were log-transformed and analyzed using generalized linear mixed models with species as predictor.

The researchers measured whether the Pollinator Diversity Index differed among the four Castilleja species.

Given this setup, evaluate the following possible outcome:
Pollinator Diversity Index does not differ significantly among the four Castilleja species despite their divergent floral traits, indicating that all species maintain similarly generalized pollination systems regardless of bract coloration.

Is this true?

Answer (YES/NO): NO